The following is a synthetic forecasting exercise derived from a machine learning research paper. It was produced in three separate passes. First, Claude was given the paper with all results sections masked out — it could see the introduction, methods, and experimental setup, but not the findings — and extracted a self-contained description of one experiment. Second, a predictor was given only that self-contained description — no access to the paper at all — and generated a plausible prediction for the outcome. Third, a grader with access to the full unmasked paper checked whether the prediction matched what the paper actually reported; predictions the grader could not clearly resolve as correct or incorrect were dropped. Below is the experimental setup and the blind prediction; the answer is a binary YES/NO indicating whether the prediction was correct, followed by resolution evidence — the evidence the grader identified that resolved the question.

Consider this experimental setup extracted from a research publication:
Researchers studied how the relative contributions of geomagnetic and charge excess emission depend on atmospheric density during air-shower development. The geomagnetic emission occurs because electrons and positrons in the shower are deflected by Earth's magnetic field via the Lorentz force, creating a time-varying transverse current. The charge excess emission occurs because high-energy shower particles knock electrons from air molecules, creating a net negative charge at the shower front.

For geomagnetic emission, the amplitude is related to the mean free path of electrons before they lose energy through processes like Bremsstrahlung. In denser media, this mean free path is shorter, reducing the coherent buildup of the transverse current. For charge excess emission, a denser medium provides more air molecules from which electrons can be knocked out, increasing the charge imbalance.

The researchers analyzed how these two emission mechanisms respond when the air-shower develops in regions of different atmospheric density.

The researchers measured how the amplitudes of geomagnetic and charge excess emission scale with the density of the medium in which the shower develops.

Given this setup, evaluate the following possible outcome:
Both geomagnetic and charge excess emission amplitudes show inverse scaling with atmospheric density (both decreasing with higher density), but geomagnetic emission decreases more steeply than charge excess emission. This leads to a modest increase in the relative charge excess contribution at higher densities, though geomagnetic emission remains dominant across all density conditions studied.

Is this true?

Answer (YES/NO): NO